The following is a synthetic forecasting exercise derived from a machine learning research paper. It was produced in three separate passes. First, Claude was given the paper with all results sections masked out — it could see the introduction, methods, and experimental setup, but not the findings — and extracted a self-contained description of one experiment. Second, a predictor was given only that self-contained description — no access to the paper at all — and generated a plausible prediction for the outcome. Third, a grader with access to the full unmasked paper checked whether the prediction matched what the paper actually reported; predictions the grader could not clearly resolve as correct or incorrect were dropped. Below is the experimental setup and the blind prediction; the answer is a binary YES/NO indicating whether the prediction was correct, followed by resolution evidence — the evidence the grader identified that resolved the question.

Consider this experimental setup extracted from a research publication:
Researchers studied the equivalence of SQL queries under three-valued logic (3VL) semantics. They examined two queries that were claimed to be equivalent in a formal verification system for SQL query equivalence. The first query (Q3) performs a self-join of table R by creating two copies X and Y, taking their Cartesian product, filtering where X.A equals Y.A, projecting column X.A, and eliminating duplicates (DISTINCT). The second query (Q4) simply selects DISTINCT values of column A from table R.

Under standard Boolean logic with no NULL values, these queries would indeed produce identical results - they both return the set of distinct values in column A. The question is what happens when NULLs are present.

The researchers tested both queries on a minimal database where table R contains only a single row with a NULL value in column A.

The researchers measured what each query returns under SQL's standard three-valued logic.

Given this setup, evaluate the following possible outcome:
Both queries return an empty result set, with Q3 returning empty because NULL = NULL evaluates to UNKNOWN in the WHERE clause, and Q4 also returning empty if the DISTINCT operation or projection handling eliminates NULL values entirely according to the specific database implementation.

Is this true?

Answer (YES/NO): NO